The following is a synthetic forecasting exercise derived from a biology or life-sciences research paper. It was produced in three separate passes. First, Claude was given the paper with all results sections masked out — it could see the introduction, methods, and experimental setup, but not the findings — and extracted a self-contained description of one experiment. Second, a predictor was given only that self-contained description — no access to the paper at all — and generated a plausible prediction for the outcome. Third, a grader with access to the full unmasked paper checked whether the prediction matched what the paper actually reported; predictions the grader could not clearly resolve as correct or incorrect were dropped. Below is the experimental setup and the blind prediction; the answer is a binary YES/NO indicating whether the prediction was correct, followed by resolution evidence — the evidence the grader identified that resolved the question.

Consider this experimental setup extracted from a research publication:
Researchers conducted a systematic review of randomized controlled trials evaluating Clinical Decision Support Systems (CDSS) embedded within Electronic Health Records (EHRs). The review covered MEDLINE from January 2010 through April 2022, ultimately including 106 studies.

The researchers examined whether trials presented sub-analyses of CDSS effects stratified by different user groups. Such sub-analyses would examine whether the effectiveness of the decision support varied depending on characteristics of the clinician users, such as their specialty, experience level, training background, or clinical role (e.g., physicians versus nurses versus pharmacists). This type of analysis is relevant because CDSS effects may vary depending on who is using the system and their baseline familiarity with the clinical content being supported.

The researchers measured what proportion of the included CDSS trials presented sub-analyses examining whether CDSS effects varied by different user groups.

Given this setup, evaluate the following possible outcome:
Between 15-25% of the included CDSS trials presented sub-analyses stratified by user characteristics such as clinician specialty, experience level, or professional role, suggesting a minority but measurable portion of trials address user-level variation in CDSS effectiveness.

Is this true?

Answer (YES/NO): NO